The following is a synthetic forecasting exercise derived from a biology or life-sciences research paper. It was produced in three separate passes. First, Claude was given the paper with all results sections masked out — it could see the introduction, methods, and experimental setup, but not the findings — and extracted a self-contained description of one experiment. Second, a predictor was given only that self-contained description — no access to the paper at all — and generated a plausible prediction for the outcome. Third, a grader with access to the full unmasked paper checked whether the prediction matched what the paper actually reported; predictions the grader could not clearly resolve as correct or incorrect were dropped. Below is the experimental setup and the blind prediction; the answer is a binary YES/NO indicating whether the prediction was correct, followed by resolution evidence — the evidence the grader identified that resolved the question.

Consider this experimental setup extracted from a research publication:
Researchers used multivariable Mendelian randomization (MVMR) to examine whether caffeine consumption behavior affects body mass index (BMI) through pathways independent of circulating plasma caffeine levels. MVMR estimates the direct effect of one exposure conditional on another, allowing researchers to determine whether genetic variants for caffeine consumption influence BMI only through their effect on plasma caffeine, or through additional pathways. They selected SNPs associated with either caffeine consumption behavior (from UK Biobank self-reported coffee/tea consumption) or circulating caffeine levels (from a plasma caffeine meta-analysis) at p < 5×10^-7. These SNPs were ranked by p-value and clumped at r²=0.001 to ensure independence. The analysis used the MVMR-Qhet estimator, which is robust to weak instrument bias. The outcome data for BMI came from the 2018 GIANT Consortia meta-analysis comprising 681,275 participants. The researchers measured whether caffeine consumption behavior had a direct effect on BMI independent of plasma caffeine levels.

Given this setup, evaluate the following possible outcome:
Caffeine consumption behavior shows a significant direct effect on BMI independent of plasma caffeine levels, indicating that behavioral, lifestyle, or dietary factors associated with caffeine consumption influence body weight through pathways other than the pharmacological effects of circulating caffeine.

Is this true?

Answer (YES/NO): YES